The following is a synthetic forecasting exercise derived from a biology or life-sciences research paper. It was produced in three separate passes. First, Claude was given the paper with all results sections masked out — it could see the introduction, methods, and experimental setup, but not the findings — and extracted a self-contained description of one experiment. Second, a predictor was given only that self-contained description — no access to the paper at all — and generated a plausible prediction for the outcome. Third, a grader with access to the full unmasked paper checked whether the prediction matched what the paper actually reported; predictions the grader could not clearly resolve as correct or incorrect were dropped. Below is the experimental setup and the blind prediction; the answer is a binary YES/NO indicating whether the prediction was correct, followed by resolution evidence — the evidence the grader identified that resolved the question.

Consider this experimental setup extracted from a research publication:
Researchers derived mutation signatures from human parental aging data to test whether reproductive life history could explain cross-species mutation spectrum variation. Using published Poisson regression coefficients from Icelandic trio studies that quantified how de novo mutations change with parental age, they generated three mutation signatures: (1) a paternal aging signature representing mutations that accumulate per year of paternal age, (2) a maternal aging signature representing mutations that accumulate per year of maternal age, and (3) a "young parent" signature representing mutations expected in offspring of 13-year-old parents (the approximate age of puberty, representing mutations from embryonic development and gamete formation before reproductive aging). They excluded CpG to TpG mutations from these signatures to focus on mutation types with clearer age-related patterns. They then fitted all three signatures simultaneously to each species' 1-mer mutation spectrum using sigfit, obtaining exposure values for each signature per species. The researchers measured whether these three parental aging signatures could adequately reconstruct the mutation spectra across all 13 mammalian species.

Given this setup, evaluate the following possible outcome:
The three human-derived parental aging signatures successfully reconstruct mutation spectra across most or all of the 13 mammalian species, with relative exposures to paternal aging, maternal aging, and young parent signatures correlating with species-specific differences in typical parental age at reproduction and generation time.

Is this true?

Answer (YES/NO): YES